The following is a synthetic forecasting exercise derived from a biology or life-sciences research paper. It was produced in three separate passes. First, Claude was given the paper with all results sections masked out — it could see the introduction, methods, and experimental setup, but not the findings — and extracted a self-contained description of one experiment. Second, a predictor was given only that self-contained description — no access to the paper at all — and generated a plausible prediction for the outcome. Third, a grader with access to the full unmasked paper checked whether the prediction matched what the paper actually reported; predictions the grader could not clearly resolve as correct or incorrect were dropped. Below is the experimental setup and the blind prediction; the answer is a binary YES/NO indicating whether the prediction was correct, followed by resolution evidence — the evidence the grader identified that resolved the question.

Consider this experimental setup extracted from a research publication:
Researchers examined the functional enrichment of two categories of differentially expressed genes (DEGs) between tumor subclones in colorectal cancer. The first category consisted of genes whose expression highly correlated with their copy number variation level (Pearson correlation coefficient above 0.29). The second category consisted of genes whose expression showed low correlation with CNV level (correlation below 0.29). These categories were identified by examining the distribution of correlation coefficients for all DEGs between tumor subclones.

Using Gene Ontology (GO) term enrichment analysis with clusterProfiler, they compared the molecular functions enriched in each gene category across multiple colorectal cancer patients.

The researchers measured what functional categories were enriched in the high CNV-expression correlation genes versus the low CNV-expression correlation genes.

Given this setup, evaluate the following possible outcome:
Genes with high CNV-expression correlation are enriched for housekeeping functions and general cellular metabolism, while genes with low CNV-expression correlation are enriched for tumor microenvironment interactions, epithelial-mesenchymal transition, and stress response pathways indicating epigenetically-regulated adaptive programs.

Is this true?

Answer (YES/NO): NO